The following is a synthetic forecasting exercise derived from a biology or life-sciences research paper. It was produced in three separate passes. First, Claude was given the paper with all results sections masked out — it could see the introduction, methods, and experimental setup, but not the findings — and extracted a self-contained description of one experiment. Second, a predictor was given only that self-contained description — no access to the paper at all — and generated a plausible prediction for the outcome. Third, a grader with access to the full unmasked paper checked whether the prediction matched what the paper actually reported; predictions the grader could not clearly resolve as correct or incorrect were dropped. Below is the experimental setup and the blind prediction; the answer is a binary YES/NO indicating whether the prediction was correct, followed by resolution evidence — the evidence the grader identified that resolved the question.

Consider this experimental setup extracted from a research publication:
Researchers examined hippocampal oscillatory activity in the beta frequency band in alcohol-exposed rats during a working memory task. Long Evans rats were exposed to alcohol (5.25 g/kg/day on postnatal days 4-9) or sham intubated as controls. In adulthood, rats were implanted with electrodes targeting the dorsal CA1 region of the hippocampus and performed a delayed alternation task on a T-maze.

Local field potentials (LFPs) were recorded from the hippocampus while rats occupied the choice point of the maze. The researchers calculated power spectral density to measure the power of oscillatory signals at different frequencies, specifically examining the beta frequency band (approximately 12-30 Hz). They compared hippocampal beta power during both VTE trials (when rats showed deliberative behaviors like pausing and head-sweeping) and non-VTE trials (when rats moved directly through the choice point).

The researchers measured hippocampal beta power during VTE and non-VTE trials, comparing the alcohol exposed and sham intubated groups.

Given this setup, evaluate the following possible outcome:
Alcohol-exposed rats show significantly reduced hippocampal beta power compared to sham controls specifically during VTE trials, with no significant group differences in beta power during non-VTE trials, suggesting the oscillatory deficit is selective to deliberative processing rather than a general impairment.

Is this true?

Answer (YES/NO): NO